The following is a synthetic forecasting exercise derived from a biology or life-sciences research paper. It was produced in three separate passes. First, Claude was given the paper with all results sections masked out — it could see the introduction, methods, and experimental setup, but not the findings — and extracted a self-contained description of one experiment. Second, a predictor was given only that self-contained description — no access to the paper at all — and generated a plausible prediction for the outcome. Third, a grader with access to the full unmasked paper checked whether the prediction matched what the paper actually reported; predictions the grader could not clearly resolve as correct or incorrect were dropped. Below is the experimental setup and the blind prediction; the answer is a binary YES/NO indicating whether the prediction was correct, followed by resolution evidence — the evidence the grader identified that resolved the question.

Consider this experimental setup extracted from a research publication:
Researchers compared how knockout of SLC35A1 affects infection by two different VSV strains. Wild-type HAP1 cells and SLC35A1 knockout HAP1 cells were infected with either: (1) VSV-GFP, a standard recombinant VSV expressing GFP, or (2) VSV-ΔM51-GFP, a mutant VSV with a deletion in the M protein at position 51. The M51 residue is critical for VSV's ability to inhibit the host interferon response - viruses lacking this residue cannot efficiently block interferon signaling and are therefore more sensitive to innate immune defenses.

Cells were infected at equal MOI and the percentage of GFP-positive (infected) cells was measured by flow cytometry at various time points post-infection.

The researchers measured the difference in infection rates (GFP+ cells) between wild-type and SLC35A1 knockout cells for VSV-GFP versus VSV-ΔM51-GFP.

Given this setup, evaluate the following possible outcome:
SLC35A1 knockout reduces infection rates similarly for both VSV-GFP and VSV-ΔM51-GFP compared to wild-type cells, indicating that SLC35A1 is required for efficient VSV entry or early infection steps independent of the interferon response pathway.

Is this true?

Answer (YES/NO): NO